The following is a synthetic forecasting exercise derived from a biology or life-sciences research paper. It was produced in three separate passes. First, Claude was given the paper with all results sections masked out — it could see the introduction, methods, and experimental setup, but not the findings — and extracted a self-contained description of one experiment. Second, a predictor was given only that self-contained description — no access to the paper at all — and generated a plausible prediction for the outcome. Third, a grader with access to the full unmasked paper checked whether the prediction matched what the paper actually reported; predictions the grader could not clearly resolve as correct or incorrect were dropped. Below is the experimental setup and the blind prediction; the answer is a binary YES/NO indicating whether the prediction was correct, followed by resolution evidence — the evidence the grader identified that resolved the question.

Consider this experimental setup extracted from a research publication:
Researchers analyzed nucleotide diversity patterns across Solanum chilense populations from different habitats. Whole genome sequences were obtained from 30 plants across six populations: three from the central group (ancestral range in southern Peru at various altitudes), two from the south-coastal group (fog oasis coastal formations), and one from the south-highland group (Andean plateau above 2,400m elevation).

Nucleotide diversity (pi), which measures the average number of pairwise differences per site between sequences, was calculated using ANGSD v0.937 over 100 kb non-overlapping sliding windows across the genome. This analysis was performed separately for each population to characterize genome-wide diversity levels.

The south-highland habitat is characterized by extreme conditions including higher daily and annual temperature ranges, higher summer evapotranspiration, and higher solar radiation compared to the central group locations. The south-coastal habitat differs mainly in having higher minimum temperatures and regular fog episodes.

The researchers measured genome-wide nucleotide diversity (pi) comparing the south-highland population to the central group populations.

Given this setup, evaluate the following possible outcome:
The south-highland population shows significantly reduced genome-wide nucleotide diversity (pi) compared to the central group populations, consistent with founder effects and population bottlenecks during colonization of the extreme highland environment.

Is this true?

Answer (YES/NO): YES